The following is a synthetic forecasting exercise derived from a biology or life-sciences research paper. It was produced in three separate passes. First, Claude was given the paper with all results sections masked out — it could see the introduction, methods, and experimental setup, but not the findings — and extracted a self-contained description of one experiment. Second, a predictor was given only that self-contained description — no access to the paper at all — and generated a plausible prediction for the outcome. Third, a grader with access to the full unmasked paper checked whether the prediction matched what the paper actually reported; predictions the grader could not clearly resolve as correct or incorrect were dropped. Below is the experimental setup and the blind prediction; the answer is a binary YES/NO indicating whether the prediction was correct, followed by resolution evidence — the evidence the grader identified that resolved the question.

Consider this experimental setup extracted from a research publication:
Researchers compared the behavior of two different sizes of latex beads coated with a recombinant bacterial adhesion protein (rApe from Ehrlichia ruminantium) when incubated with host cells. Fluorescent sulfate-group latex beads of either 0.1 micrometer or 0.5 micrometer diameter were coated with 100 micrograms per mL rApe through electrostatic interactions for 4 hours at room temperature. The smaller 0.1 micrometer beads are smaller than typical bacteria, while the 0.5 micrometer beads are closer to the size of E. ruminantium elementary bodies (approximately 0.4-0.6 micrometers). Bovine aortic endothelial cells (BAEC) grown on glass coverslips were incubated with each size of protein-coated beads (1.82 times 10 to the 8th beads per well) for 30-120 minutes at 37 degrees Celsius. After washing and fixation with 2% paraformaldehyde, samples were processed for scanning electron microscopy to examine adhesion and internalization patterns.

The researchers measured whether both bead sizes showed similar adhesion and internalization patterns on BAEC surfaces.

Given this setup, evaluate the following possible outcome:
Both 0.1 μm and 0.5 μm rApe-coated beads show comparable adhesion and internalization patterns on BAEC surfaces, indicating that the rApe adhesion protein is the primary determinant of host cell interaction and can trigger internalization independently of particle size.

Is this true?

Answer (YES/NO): YES